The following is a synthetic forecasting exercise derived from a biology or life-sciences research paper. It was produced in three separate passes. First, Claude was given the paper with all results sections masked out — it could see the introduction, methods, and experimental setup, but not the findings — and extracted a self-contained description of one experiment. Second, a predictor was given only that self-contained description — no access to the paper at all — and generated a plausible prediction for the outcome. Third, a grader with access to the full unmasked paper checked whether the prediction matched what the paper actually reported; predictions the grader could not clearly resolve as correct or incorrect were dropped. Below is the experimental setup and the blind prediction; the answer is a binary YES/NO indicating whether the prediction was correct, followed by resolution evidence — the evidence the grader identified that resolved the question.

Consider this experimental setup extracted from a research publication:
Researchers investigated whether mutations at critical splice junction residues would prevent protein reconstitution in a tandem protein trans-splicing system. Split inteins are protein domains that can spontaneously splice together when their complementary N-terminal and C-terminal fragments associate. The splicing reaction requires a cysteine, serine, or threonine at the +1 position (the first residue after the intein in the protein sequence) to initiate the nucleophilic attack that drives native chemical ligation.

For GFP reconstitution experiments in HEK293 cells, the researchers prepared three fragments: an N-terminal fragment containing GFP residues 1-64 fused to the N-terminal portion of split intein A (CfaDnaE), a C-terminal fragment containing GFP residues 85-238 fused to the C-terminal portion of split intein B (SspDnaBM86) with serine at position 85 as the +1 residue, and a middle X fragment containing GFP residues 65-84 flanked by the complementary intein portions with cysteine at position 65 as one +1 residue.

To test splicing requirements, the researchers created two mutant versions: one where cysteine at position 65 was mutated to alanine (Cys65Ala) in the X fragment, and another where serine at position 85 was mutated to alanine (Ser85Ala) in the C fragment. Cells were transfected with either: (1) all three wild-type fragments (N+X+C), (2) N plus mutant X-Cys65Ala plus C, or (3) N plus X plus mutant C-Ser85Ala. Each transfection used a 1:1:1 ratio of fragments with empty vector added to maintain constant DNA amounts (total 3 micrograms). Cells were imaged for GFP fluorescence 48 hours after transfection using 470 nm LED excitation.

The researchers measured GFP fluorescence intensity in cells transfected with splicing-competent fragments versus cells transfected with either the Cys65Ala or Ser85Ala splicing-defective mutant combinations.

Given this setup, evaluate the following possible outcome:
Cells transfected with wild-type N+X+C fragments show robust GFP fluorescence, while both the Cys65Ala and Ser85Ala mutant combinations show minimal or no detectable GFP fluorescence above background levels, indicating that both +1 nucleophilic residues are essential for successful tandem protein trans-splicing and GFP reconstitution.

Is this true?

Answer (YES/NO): YES